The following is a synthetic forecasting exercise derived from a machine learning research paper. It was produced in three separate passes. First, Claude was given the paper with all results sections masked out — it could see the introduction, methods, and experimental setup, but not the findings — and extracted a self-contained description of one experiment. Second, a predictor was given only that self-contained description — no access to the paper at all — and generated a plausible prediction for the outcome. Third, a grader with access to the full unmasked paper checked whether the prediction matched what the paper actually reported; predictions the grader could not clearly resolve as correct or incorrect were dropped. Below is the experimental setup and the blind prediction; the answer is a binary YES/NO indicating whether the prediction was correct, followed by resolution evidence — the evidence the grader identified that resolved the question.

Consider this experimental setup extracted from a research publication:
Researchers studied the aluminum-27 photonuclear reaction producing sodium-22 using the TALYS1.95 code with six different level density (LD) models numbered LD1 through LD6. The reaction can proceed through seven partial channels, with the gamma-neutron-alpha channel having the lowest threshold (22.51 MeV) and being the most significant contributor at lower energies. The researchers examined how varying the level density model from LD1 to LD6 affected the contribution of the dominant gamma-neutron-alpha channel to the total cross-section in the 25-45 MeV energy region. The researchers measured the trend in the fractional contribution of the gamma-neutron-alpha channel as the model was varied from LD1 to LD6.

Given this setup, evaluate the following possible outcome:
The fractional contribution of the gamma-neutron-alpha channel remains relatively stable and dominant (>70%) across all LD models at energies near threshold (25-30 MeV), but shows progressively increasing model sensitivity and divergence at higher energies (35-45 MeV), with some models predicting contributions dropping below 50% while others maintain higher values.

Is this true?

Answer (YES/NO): NO